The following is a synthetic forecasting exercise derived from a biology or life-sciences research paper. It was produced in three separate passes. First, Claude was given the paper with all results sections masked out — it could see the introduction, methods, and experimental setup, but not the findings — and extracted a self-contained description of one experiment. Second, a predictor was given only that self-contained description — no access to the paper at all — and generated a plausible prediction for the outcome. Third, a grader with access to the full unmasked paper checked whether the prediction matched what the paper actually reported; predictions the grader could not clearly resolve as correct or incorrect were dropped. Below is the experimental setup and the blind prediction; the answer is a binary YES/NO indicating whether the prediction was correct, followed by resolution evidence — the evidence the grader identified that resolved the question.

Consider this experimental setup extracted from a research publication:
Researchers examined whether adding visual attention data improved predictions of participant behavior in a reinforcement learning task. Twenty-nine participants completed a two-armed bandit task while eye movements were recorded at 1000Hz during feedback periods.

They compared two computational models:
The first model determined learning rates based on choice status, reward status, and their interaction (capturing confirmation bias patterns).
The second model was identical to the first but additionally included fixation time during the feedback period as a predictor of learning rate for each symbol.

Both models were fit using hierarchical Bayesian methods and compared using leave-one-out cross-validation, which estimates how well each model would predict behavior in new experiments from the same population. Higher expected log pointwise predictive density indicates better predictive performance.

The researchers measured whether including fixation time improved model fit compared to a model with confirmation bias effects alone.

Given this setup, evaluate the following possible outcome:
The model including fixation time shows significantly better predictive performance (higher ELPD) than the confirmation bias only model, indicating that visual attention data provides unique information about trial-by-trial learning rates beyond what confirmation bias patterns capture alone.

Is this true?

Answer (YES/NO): YES